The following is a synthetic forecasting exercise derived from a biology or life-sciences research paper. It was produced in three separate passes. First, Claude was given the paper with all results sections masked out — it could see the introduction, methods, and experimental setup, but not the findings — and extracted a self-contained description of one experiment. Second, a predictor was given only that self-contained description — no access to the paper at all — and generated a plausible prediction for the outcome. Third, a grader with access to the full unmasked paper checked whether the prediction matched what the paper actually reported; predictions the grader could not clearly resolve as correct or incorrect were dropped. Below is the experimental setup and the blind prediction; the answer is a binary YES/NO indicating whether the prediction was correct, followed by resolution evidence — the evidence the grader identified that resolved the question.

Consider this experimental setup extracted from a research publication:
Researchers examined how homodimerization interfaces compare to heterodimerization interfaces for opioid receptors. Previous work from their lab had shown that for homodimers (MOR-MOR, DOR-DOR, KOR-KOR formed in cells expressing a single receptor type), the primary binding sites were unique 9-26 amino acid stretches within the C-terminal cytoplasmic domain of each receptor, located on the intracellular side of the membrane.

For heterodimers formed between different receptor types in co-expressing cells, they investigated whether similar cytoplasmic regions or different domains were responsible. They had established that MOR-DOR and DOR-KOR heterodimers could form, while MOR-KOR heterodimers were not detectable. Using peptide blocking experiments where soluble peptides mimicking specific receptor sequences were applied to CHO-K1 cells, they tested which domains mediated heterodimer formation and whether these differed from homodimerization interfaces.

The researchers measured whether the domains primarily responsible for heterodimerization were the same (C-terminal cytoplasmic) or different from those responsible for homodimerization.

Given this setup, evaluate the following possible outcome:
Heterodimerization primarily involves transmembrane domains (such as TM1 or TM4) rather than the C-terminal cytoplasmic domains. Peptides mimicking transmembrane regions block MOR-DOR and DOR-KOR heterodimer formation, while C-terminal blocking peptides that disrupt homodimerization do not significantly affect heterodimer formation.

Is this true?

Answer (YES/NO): NO